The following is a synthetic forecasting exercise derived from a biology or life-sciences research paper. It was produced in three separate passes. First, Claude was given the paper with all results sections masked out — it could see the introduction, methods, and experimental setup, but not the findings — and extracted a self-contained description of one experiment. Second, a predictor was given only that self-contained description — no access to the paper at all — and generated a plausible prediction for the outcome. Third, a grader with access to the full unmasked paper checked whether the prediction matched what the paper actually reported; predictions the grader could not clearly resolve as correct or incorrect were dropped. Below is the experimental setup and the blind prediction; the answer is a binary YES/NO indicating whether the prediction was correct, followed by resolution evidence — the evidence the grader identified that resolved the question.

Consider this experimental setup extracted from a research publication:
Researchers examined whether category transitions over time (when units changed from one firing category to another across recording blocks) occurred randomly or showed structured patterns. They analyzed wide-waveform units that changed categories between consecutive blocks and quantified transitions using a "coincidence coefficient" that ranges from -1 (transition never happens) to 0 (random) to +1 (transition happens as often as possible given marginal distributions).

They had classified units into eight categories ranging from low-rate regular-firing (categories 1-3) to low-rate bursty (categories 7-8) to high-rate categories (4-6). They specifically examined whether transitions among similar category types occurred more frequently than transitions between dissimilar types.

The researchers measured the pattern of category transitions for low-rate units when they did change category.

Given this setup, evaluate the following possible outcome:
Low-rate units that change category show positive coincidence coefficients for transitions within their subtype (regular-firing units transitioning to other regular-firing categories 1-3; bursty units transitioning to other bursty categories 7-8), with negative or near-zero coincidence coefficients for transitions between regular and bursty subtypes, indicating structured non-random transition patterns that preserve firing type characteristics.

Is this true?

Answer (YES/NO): YES